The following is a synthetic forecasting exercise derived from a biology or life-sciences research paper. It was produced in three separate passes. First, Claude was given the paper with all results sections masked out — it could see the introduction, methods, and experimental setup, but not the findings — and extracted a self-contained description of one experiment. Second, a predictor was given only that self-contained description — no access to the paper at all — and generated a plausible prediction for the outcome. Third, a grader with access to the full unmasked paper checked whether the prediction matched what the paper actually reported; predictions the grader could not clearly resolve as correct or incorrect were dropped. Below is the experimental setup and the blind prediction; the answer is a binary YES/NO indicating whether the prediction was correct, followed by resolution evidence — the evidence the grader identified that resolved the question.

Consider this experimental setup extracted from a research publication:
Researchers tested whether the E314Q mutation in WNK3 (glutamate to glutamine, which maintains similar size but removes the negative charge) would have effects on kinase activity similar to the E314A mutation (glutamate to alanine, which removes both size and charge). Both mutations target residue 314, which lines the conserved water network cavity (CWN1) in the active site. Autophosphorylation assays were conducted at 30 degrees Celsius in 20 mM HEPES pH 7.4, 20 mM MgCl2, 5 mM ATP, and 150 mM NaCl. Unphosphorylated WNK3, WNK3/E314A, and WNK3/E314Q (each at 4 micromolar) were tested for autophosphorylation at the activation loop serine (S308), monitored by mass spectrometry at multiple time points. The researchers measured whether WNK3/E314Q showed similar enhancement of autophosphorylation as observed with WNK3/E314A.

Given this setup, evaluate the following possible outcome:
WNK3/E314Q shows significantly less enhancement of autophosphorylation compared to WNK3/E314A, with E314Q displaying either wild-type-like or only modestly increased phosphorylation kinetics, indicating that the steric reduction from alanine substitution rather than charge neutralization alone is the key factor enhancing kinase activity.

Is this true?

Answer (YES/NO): NO